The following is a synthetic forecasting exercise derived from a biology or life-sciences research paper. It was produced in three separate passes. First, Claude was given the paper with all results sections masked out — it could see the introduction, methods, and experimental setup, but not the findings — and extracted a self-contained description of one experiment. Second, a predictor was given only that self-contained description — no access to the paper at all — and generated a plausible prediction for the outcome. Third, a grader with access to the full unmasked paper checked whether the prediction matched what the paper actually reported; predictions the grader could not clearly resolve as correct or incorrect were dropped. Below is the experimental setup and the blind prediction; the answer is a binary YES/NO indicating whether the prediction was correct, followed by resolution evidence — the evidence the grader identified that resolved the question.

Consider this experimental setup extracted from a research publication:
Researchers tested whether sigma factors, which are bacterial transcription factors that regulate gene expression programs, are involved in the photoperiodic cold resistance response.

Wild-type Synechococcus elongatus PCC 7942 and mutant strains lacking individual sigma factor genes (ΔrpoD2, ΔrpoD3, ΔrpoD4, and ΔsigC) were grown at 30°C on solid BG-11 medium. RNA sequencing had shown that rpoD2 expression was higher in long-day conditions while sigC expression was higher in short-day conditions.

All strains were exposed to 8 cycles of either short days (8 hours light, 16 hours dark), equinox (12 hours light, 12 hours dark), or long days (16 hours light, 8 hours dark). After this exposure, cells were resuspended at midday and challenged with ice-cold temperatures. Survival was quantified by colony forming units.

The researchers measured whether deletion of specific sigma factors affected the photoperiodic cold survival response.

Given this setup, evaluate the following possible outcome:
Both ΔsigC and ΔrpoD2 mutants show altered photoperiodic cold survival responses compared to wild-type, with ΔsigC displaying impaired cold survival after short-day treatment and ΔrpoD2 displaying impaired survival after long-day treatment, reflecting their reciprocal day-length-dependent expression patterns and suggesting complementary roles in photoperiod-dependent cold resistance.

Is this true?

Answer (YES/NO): NO